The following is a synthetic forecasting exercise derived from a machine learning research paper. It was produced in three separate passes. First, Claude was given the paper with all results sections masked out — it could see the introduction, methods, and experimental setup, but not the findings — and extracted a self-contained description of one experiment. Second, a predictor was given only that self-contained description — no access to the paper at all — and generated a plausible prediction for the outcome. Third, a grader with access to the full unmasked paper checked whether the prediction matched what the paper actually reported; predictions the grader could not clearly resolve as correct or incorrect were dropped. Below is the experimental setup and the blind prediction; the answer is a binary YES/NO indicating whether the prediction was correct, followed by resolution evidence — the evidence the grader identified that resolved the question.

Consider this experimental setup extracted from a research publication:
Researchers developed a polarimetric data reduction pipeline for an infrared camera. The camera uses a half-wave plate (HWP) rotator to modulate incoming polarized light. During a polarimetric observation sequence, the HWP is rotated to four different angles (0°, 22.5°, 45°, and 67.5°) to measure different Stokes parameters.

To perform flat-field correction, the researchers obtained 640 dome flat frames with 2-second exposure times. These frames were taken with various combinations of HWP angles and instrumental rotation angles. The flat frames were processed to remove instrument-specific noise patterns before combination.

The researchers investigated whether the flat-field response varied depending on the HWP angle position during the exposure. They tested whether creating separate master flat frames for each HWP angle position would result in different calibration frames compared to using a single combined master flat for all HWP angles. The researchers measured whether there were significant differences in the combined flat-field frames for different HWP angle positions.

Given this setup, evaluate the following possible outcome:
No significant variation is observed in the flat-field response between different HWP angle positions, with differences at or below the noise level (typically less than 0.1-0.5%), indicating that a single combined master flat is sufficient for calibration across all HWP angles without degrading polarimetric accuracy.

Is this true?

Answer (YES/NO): YES